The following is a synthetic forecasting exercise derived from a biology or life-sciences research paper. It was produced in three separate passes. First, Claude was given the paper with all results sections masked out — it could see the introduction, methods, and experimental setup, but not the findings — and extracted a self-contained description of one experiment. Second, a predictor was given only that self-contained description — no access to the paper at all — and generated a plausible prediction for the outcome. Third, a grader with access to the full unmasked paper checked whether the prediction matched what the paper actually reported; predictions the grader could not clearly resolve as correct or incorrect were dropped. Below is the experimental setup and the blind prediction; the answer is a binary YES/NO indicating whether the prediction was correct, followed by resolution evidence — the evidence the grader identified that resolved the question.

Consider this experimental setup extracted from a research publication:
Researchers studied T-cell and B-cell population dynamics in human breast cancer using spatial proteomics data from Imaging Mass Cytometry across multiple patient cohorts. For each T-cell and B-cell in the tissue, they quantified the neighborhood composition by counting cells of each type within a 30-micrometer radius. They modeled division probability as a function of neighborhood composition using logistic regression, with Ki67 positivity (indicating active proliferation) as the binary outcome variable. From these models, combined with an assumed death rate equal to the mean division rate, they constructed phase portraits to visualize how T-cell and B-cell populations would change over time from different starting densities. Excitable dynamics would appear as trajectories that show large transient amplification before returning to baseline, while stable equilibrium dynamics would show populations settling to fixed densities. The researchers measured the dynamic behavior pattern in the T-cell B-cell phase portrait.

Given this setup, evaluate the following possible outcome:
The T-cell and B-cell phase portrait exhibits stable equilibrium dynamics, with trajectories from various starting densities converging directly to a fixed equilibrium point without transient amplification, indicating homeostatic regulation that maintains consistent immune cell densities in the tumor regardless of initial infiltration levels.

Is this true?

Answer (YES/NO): NO